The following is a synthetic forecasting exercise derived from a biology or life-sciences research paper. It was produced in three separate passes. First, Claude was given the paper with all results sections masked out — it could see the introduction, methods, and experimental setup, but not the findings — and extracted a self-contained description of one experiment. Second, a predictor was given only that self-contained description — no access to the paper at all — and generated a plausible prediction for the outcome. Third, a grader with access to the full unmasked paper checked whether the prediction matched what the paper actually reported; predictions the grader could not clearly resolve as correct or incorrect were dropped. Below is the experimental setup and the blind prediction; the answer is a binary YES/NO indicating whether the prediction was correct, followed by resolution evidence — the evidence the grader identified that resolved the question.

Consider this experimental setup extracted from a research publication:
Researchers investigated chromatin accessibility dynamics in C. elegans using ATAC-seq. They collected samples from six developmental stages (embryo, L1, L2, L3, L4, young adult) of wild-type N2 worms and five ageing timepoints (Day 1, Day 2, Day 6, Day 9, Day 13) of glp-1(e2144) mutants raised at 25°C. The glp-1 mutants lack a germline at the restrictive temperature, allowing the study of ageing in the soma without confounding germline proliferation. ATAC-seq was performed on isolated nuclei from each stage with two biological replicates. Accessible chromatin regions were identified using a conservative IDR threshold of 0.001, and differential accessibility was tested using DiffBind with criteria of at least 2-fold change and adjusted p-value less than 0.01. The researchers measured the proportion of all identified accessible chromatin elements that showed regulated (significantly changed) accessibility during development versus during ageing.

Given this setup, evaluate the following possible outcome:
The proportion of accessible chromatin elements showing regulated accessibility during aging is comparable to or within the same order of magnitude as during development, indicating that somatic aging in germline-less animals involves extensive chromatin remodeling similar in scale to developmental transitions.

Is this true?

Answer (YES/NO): NO